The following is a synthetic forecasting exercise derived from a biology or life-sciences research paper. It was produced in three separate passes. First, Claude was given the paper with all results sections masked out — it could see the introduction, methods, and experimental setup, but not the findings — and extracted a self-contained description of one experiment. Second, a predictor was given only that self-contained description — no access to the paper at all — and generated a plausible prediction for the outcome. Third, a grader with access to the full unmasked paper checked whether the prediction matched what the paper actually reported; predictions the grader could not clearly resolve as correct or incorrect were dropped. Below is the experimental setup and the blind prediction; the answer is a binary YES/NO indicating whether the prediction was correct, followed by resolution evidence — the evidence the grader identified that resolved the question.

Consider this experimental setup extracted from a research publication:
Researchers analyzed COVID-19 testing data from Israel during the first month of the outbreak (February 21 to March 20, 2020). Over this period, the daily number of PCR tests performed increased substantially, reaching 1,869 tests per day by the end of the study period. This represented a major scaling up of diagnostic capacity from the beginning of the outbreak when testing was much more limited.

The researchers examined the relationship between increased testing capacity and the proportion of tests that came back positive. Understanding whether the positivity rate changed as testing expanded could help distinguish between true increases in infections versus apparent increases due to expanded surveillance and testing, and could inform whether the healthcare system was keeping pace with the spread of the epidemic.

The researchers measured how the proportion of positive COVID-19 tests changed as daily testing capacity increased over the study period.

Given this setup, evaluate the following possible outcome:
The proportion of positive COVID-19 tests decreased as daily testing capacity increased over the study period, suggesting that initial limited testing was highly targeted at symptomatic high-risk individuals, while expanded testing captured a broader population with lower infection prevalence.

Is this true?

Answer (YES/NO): NO